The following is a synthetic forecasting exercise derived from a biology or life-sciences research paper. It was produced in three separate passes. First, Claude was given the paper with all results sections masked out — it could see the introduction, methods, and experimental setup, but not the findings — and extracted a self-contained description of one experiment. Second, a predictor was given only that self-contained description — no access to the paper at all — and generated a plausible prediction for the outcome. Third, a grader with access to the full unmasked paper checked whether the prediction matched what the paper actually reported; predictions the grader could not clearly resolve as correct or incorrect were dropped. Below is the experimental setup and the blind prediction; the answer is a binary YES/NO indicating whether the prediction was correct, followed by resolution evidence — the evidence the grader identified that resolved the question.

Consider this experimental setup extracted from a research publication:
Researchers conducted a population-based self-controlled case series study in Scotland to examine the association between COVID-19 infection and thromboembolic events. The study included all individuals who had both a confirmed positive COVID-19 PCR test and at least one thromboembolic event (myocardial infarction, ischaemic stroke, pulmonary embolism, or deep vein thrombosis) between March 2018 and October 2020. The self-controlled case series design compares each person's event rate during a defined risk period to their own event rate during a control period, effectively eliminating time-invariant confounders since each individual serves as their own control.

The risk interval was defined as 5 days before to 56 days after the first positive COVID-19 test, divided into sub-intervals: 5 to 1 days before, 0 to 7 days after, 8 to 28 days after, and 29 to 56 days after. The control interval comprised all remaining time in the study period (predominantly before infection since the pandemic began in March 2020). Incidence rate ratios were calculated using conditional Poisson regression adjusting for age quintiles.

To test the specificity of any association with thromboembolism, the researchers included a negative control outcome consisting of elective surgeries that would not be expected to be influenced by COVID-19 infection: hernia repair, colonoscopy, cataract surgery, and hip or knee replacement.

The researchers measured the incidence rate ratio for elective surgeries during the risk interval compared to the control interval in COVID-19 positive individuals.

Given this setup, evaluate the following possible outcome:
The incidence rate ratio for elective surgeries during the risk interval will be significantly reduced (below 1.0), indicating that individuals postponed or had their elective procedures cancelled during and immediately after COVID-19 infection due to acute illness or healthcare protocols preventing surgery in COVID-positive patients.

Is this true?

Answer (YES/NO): NO